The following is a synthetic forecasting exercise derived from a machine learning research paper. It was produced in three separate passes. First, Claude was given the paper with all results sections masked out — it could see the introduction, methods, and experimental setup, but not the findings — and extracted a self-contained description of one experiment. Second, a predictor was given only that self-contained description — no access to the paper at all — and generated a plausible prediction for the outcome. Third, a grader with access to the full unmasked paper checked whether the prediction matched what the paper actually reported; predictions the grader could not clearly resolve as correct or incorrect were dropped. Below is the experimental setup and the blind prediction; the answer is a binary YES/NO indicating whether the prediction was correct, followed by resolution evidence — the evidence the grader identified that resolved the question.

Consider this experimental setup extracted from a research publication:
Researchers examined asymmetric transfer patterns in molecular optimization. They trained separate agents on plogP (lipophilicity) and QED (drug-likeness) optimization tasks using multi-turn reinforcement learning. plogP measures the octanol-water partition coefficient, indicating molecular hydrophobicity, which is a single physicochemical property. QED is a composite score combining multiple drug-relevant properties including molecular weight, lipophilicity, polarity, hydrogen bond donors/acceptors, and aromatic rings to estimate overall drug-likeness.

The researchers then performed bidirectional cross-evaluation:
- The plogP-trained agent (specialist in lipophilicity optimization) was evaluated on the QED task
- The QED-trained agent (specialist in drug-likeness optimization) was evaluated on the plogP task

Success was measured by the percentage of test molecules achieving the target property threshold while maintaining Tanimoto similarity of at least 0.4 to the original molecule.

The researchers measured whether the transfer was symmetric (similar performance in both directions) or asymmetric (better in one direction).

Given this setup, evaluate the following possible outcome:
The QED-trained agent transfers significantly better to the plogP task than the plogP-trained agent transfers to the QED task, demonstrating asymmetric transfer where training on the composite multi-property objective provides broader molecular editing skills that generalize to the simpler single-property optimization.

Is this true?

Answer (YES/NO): NO